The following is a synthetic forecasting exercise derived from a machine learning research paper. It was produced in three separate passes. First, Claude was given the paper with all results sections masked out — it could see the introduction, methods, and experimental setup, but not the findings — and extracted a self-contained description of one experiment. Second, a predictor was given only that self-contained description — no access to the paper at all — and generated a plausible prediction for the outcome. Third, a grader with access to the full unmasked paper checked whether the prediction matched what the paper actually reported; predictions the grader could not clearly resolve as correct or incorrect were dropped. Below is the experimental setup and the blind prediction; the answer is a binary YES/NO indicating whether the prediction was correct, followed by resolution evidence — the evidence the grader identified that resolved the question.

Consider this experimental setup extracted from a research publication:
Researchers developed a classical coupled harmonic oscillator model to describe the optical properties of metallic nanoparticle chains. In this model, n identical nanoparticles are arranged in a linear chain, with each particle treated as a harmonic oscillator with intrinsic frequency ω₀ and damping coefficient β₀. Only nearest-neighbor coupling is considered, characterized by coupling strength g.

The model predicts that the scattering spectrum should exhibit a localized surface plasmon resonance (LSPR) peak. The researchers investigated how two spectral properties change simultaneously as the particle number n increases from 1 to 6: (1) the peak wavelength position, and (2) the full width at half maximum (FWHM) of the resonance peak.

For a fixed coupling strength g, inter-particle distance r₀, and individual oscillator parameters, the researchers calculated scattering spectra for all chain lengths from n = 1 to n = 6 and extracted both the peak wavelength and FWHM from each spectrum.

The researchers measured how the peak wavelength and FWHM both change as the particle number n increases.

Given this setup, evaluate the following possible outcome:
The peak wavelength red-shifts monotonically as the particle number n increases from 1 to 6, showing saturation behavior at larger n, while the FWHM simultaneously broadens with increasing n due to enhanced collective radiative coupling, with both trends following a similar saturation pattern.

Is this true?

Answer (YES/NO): NO